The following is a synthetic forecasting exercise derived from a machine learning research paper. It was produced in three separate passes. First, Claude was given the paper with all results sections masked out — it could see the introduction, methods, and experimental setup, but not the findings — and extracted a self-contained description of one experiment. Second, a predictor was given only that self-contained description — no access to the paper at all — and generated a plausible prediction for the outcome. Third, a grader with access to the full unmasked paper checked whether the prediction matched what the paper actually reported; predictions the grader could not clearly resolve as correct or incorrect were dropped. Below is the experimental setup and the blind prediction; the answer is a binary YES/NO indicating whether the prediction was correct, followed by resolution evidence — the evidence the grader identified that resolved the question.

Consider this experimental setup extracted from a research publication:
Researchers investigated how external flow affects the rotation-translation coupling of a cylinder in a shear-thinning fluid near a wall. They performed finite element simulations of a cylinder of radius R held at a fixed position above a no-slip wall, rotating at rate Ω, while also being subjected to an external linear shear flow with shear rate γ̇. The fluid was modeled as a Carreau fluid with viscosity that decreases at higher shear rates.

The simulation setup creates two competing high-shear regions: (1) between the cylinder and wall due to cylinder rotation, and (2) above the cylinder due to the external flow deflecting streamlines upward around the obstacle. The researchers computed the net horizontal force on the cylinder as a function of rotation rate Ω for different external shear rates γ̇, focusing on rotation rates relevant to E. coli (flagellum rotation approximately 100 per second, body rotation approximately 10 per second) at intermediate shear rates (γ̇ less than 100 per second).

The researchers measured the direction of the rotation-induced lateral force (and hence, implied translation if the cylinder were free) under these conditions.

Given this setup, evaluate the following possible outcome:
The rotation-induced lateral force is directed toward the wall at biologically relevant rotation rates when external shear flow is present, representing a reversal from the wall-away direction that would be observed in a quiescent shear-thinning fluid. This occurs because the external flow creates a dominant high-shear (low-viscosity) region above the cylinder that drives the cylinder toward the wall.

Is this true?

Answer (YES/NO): NO